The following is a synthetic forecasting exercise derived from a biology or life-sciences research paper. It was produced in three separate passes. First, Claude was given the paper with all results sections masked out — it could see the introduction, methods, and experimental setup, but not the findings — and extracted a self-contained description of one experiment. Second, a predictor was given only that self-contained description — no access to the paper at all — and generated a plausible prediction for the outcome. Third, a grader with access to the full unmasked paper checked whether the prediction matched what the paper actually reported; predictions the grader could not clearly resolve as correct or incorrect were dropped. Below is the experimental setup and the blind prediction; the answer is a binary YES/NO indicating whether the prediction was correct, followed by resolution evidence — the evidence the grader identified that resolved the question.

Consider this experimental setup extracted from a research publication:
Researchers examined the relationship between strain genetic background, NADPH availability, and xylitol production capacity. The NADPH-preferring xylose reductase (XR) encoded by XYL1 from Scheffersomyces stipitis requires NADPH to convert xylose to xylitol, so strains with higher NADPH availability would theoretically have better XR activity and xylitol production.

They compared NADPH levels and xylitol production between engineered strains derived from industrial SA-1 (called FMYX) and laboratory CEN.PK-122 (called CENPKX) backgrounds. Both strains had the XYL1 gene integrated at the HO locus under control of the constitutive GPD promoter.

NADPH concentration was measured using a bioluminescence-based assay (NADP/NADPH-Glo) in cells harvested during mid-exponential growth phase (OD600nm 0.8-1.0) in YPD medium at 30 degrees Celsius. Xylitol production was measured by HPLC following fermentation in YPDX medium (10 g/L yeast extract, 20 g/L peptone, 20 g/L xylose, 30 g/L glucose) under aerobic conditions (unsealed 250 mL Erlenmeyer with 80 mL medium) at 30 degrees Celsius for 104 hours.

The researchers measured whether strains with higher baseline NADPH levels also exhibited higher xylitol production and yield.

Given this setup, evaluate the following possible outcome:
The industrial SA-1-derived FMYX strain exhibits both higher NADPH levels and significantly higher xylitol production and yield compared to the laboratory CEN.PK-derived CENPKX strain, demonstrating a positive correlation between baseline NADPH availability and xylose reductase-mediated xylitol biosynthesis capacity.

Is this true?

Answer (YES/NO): YES